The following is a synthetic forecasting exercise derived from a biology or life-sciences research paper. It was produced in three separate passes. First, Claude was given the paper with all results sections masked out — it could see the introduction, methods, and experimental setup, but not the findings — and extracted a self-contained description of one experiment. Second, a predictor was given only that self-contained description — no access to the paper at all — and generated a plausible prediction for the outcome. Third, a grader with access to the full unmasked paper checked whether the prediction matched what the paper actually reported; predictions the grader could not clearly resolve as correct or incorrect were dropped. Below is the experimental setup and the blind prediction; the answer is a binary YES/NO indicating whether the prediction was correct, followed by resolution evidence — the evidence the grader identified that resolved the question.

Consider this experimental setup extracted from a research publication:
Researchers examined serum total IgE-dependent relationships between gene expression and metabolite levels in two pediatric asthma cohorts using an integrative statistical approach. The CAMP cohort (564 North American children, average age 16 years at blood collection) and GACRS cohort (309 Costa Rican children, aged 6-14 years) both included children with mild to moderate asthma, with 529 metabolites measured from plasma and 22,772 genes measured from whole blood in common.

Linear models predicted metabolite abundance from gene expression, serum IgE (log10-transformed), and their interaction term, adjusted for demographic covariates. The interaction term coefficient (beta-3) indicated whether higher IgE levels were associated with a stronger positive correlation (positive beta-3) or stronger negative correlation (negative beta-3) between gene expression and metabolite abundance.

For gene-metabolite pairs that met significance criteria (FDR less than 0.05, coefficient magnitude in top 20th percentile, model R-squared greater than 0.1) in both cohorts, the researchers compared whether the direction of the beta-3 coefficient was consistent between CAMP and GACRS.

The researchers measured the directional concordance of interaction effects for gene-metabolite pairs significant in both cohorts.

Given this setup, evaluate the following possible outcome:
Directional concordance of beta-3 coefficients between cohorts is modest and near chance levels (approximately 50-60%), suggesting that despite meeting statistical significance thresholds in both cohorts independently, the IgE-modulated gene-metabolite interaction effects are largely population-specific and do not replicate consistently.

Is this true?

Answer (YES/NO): NO